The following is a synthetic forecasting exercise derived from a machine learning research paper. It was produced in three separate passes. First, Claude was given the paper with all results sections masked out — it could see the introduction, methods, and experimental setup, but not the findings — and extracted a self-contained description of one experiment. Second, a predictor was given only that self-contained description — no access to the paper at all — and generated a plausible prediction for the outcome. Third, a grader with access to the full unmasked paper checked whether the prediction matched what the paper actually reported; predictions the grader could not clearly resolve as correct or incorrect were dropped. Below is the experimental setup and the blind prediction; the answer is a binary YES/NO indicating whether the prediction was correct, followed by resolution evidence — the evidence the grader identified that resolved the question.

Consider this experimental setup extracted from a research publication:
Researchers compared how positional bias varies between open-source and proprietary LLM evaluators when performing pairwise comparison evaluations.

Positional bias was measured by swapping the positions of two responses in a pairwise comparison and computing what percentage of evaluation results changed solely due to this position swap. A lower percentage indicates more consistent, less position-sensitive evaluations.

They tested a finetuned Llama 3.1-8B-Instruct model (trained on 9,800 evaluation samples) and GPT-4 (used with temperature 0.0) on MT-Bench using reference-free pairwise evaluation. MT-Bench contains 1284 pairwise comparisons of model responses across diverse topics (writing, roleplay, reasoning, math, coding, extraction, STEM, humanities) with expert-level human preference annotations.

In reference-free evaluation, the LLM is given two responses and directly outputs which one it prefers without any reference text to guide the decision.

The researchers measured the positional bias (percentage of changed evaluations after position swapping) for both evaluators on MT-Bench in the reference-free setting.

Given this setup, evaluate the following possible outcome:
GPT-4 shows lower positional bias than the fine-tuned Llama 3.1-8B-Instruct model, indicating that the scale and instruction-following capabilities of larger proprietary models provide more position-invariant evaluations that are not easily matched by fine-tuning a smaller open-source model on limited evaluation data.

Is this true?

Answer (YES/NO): YES